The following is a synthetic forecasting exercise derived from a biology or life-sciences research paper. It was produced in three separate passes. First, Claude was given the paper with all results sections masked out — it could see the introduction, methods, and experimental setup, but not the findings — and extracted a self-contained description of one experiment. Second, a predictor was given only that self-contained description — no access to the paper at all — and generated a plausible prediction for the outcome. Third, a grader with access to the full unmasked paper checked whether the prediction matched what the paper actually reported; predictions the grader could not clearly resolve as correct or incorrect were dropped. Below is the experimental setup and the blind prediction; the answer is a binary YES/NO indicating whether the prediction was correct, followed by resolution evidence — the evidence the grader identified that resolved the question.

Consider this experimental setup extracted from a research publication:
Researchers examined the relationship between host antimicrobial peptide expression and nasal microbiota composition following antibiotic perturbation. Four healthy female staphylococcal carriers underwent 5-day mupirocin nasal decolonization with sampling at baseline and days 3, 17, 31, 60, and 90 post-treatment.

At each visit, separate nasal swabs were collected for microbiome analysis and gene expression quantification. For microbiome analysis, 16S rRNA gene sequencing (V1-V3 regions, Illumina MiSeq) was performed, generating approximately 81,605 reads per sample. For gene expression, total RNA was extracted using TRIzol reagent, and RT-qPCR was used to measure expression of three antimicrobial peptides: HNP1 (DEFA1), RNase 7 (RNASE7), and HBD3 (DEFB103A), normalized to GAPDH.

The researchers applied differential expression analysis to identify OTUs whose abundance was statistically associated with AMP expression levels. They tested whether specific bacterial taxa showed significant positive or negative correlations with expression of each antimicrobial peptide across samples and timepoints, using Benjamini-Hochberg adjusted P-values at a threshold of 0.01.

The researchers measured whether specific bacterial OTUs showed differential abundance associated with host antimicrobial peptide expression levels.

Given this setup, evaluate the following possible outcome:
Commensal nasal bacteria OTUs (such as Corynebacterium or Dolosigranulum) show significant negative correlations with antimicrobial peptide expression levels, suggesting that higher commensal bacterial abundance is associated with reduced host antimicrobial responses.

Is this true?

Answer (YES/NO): NO